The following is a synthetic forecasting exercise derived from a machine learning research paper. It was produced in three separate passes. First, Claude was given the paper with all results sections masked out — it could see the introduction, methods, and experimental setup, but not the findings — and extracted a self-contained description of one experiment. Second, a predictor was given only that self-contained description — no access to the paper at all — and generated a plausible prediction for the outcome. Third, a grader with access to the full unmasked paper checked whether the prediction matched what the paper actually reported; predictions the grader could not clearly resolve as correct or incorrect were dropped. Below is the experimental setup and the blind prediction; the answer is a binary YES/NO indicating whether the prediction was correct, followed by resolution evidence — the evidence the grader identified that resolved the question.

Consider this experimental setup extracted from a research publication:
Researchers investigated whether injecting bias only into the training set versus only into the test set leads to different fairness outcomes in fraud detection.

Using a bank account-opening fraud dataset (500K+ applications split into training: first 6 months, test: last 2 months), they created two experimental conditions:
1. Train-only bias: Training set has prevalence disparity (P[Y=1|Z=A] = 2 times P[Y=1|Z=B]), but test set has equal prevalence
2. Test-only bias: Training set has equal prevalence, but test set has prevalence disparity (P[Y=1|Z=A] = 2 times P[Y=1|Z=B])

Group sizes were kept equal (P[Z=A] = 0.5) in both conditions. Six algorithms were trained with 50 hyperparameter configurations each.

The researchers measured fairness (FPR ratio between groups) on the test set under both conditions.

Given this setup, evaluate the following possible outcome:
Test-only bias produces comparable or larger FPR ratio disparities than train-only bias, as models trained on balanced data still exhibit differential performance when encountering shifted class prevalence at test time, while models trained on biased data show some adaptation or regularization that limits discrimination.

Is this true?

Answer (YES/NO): NO